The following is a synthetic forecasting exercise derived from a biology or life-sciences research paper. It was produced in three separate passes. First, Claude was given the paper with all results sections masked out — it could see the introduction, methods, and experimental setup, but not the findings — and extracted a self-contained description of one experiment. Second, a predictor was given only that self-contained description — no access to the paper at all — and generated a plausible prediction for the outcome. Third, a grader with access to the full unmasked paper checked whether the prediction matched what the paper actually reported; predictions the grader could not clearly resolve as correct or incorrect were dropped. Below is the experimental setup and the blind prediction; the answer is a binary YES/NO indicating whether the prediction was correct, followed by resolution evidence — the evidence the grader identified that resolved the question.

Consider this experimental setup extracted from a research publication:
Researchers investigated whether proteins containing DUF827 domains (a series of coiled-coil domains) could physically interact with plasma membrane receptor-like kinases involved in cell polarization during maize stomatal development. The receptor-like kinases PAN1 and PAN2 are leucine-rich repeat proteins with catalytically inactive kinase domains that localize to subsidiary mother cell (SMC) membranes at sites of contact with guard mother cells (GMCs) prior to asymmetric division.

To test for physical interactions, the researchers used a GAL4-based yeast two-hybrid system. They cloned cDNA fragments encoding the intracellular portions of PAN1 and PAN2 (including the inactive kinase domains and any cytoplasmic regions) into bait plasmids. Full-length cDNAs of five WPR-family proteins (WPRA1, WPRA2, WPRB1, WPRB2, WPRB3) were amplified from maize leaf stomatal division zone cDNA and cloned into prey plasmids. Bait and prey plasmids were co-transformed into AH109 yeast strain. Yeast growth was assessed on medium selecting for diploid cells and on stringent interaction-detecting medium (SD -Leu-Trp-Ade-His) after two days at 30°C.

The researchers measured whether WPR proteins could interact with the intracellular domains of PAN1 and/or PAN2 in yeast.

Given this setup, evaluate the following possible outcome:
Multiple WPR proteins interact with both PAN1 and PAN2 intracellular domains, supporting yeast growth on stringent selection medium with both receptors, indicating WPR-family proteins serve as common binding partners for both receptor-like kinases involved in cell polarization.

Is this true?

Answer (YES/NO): YES